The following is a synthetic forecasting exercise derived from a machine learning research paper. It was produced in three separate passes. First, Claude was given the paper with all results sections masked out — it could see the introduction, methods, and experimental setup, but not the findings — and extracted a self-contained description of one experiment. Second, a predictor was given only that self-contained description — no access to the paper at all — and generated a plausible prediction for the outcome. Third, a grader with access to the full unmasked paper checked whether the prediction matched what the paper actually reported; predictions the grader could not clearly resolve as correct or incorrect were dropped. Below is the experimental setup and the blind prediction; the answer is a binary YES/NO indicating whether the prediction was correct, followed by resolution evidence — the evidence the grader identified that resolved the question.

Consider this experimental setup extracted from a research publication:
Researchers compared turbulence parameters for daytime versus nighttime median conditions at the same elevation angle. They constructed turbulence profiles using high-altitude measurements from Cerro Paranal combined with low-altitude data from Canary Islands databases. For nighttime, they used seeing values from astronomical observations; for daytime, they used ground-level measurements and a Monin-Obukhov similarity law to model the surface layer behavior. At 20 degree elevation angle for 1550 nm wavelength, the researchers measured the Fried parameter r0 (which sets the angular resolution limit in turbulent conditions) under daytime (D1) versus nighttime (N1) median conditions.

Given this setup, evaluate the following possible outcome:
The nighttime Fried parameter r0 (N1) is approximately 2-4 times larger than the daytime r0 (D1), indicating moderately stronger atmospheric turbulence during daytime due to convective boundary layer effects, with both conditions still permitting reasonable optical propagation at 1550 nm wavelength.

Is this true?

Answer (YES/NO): YES